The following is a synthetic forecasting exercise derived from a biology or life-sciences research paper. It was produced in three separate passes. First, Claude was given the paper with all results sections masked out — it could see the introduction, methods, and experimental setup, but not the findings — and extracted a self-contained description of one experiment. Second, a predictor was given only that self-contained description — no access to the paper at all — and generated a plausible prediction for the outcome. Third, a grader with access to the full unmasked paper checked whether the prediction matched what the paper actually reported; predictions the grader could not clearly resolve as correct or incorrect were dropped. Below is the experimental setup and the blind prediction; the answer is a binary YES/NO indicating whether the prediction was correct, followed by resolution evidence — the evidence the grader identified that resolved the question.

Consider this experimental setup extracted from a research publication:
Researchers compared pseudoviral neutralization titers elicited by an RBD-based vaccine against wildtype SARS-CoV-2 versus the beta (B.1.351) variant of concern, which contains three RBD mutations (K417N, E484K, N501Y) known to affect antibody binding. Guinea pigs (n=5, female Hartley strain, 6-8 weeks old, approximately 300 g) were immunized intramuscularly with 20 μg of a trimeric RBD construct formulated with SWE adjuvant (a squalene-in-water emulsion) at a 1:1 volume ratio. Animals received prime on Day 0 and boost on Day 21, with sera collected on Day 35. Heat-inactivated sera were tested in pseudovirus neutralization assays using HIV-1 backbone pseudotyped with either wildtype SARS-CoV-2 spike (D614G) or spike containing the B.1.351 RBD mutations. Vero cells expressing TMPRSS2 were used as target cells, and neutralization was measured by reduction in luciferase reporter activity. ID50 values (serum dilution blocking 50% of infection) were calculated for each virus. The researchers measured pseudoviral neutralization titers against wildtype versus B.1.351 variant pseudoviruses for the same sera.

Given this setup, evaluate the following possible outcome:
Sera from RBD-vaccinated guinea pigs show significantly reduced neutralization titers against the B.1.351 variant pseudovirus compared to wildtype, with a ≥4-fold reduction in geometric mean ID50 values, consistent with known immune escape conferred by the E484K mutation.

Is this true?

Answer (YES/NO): YES